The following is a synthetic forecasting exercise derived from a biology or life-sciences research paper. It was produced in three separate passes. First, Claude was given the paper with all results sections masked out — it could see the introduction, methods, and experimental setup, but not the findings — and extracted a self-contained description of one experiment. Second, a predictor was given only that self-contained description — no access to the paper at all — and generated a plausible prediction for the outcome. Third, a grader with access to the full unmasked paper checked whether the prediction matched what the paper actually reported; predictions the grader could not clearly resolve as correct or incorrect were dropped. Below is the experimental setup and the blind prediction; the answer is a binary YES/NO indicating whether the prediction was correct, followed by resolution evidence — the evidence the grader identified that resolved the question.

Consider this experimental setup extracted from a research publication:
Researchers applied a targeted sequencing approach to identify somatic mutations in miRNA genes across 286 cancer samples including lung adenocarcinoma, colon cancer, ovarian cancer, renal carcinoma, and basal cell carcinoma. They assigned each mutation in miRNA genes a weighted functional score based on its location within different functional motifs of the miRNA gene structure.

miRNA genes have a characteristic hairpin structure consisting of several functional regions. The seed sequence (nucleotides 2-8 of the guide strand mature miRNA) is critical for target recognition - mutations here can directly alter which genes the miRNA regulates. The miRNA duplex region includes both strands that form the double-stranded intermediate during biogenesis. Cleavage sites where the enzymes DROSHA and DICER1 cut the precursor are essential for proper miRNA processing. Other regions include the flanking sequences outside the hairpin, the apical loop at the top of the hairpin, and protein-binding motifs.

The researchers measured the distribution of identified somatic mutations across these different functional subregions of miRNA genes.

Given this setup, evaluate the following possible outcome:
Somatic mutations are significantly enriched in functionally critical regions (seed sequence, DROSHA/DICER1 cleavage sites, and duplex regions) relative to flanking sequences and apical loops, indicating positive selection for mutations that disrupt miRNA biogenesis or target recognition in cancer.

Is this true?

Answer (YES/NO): NO